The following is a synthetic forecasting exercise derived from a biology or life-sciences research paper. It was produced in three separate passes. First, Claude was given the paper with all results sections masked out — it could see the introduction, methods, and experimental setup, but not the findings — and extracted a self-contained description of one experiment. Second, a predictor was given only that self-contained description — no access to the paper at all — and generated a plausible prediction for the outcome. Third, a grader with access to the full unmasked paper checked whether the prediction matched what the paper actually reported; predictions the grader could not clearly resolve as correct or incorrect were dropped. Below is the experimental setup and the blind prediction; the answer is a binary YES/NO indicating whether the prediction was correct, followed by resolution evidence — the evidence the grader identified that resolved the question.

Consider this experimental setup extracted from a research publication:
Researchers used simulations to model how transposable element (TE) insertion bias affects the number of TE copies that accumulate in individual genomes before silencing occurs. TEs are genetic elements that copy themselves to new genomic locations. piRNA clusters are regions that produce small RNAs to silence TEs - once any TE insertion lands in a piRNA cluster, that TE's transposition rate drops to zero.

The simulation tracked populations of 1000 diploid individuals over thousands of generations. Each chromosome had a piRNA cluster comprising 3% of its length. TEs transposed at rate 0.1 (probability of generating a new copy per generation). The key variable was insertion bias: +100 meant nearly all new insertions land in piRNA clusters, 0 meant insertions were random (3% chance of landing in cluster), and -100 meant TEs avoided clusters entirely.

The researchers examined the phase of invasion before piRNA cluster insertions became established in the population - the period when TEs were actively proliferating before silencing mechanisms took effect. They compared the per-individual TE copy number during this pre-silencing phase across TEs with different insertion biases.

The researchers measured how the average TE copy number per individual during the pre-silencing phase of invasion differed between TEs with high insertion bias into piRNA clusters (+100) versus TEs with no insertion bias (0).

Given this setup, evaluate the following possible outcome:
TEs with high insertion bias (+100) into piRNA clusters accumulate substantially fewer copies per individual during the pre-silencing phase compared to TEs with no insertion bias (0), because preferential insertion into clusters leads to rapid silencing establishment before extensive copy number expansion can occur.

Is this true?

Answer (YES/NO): YES